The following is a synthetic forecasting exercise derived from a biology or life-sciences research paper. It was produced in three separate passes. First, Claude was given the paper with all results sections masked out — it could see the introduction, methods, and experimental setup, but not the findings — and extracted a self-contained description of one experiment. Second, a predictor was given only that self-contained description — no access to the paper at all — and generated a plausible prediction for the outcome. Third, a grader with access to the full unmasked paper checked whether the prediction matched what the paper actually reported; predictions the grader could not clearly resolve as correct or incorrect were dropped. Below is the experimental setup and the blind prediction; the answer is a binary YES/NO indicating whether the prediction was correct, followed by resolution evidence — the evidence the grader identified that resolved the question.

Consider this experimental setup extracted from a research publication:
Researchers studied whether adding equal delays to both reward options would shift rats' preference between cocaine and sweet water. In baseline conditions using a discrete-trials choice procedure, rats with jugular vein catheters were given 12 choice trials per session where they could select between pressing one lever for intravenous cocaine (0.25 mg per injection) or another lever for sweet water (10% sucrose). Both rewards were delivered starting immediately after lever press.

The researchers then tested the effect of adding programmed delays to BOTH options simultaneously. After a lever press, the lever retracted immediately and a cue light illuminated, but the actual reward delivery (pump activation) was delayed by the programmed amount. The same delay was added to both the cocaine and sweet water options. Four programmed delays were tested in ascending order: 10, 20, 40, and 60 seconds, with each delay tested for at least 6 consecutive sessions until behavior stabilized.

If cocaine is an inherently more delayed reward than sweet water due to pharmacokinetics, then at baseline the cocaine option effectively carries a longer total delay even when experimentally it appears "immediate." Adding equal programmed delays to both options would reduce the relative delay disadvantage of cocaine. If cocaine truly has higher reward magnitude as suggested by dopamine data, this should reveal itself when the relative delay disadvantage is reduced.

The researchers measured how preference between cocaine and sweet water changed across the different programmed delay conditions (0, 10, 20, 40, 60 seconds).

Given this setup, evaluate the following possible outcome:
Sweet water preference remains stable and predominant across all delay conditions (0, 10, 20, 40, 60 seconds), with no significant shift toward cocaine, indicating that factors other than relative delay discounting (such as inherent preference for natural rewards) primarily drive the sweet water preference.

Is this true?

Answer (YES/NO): NO